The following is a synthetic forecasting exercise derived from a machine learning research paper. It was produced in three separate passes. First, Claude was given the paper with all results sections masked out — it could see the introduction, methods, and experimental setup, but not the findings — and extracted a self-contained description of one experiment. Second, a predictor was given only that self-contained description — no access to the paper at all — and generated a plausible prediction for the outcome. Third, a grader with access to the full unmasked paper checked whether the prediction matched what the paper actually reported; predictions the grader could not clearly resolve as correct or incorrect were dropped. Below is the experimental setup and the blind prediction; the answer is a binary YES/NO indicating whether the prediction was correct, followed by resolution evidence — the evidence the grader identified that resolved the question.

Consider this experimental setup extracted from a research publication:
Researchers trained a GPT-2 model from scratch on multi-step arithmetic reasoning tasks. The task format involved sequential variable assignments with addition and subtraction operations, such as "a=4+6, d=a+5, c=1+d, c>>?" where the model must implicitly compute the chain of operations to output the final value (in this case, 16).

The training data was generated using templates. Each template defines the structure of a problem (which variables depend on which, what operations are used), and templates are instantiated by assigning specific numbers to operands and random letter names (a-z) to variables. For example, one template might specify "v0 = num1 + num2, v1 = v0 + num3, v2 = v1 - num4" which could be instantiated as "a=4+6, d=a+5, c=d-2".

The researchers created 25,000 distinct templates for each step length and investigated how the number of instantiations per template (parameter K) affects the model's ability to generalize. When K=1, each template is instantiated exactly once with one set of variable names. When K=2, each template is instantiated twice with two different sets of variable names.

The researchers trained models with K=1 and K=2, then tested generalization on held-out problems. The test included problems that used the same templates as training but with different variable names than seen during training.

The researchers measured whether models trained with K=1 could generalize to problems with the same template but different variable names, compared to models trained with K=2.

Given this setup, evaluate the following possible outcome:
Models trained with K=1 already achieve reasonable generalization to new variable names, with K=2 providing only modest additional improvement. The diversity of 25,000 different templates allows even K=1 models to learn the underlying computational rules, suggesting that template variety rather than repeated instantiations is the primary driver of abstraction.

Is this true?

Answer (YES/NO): NO